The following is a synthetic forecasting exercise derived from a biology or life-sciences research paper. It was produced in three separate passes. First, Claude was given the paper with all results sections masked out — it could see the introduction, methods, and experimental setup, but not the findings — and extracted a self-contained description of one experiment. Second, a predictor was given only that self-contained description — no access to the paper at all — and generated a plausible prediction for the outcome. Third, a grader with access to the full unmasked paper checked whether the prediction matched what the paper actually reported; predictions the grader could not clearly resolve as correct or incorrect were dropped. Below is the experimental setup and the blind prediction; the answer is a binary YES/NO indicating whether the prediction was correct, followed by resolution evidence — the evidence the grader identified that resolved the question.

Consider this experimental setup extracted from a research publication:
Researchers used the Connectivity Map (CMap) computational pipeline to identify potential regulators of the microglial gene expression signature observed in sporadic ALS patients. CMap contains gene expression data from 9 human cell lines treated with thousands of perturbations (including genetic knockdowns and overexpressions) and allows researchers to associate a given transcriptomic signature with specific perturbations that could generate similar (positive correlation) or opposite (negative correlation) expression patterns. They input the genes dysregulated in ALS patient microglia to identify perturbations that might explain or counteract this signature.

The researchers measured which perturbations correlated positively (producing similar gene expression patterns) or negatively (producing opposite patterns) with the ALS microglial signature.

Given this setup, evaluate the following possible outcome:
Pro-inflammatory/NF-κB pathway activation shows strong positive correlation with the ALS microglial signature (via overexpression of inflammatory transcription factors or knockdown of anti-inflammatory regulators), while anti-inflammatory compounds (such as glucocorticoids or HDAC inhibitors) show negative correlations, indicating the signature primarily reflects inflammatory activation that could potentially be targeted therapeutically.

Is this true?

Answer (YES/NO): NO